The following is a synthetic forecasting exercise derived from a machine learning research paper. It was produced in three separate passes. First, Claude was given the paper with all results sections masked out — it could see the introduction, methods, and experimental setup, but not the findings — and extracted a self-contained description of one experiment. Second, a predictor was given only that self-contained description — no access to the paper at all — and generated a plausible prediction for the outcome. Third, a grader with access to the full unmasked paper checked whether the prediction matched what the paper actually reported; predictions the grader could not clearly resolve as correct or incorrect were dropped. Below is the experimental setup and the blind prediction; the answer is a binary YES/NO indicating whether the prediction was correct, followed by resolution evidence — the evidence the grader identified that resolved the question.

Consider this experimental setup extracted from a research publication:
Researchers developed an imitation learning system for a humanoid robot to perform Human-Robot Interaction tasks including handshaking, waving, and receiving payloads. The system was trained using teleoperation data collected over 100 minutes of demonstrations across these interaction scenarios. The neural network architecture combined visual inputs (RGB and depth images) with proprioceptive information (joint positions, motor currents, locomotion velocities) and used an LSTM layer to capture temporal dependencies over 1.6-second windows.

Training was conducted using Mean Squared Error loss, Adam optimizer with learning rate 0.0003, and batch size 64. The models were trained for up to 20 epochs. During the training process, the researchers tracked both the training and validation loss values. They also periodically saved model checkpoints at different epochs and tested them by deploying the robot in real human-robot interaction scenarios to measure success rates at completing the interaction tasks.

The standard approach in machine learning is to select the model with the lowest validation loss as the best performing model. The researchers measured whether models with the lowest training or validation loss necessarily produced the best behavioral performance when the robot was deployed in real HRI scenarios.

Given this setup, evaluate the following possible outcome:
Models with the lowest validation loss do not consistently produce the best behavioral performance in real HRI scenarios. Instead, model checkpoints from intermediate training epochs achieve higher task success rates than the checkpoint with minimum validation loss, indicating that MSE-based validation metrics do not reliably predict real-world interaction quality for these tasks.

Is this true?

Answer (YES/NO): YES